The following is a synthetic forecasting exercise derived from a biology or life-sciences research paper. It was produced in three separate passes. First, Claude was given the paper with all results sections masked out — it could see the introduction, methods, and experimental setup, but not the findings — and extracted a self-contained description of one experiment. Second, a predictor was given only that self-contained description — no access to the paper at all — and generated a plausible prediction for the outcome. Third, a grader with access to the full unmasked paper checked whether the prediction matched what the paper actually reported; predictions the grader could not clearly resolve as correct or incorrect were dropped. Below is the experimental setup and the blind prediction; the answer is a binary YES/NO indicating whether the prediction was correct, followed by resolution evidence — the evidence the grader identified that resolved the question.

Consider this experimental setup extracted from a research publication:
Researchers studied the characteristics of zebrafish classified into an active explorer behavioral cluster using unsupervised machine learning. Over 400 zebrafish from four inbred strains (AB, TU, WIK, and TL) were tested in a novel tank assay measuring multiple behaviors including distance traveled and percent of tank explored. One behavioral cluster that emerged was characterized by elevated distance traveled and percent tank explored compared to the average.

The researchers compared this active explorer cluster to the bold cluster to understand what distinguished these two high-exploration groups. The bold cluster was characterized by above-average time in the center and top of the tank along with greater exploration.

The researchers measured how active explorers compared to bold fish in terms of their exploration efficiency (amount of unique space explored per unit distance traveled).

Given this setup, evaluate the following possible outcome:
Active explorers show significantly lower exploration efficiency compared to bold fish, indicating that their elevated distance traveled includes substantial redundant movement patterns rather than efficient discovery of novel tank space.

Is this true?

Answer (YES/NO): YES